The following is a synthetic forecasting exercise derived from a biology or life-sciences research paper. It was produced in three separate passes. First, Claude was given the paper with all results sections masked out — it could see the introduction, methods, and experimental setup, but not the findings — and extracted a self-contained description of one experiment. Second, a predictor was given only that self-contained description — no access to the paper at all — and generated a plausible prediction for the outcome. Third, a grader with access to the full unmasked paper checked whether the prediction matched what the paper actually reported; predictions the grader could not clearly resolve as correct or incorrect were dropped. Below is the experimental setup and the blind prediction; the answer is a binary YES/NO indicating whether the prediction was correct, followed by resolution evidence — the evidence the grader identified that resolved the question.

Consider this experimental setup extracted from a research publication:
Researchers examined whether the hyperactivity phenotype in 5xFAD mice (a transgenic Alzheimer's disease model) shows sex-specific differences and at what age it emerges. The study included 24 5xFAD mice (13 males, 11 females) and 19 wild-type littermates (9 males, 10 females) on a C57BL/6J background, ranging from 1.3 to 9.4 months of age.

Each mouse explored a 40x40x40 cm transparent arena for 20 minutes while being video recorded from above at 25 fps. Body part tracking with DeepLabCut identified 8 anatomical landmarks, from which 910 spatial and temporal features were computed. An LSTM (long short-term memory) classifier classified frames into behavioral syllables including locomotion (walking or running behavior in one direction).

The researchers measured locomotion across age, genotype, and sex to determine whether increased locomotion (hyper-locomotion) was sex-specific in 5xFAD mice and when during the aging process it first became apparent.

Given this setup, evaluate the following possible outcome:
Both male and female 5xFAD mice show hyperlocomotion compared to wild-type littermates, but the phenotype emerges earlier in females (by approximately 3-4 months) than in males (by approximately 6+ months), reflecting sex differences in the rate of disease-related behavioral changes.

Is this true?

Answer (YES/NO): NO